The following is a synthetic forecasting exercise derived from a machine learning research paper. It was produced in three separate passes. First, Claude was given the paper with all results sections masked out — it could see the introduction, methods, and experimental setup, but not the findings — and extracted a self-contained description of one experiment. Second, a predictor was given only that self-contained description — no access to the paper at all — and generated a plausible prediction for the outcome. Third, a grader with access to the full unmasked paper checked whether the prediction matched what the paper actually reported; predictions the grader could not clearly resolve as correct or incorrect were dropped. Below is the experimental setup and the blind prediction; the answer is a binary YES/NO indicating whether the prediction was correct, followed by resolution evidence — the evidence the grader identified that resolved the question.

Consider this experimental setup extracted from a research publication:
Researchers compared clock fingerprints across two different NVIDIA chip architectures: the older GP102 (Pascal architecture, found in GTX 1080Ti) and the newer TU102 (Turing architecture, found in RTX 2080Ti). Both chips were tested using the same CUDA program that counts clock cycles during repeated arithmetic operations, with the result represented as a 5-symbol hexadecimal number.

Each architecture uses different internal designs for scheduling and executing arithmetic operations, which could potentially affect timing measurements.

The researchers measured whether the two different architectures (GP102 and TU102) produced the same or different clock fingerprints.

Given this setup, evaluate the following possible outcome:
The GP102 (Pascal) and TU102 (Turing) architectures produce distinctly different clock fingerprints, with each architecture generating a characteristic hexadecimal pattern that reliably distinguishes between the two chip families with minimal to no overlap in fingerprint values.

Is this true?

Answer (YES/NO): YES